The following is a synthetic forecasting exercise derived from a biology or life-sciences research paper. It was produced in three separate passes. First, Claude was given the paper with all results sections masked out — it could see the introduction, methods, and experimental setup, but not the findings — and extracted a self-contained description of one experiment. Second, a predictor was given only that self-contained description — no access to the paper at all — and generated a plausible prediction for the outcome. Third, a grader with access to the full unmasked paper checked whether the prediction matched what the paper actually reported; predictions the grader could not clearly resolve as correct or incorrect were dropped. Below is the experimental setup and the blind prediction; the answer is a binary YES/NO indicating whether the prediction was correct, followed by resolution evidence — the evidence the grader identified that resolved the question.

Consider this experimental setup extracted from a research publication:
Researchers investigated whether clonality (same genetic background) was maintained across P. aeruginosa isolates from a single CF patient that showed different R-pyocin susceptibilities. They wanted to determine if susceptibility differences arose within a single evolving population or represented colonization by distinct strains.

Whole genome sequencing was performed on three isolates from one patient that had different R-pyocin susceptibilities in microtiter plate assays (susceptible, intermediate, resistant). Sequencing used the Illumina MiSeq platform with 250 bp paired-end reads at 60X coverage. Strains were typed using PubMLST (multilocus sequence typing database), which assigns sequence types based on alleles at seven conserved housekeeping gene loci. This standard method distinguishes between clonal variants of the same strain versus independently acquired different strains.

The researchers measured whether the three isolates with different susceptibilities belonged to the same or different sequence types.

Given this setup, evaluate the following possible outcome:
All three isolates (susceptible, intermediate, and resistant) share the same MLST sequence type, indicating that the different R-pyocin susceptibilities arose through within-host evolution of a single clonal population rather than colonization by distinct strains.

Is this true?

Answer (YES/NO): YES